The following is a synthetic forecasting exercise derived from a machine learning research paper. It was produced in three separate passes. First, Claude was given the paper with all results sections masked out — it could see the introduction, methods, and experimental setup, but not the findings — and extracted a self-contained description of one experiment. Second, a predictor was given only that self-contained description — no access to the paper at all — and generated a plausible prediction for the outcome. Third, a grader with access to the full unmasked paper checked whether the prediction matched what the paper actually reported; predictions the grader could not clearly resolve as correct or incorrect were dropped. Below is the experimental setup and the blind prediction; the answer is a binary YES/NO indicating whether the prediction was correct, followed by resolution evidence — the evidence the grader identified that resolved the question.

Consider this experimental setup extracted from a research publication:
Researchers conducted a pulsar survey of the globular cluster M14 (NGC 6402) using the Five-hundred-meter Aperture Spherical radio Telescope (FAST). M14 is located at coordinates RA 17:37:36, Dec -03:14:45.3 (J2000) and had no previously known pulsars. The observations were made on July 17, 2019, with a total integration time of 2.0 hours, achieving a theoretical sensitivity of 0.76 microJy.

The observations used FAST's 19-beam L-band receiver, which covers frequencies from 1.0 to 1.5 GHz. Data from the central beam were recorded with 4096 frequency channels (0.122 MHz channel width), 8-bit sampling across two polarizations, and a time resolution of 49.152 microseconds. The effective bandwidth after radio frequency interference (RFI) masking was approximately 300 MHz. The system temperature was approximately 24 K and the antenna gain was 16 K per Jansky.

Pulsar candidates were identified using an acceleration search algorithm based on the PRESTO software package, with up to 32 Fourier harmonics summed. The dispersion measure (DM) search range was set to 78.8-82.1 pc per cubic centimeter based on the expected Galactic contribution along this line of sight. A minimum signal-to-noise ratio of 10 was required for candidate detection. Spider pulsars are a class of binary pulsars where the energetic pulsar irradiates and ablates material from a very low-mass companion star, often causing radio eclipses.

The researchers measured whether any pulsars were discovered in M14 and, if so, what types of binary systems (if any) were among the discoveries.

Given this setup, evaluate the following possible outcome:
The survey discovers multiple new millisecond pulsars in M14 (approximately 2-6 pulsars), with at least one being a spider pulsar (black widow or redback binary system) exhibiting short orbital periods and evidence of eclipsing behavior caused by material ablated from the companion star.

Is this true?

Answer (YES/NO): YES